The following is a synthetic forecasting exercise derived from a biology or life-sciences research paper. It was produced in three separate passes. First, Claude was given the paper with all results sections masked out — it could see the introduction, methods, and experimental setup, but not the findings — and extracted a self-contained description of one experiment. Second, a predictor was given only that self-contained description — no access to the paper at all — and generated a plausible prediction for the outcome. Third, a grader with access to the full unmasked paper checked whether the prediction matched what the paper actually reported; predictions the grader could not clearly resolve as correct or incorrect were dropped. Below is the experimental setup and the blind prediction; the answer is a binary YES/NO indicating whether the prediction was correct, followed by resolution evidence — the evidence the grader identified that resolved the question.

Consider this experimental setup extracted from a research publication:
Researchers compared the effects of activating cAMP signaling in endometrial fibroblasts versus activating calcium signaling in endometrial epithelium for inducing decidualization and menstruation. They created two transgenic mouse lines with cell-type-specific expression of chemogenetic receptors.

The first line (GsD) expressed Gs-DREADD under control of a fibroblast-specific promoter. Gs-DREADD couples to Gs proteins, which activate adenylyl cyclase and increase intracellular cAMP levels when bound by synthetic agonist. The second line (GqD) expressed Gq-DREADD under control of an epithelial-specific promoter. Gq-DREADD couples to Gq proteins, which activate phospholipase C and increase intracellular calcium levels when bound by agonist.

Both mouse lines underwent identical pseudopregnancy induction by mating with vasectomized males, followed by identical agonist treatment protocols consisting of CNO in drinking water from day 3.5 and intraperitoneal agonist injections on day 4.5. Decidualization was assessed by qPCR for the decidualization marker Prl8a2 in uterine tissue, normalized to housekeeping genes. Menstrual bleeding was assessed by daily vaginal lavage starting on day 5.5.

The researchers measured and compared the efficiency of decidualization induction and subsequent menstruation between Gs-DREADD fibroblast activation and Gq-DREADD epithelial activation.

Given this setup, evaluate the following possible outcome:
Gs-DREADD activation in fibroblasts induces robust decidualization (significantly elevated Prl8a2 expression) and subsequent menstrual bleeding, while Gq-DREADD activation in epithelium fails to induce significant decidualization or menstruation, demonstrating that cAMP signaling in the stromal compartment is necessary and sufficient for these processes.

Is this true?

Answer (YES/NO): NO